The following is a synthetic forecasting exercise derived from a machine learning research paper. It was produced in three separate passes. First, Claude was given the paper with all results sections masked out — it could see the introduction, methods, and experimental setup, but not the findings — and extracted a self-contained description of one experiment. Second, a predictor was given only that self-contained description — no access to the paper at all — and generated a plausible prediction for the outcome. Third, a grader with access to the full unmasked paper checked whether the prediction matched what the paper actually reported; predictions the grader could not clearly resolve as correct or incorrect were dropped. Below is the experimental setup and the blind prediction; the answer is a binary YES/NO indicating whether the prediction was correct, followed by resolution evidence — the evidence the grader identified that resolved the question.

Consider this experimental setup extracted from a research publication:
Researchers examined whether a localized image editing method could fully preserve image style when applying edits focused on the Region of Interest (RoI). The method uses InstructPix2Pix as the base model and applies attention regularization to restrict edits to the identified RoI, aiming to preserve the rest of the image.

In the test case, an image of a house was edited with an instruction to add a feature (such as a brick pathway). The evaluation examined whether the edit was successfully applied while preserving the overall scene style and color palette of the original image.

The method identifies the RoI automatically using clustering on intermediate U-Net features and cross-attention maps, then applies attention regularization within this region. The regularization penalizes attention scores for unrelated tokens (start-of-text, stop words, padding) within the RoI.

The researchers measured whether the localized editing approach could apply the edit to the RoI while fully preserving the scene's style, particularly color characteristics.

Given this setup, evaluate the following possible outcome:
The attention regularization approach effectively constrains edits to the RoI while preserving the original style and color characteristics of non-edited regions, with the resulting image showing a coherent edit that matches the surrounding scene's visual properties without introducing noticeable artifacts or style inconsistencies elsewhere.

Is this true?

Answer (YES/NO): NO